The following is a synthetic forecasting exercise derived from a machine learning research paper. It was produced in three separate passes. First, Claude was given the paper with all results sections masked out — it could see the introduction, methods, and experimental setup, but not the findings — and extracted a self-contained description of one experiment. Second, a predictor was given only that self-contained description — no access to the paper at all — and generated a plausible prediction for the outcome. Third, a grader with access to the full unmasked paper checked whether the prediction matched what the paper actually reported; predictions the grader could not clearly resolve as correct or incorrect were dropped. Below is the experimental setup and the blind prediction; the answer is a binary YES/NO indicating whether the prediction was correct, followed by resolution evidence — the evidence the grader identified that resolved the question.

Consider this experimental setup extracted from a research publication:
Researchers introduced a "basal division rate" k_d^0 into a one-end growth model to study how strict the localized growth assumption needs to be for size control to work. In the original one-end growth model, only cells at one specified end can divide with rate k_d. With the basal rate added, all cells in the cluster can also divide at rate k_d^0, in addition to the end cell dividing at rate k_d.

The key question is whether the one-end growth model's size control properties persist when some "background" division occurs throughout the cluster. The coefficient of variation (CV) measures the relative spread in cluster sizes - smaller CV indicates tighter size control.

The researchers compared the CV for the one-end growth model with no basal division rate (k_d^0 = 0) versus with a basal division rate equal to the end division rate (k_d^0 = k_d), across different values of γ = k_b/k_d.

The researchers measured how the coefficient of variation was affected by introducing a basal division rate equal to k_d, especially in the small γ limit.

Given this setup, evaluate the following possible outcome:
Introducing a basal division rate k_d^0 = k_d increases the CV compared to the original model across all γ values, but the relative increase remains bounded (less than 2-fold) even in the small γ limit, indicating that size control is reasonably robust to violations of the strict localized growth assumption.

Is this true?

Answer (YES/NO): YES